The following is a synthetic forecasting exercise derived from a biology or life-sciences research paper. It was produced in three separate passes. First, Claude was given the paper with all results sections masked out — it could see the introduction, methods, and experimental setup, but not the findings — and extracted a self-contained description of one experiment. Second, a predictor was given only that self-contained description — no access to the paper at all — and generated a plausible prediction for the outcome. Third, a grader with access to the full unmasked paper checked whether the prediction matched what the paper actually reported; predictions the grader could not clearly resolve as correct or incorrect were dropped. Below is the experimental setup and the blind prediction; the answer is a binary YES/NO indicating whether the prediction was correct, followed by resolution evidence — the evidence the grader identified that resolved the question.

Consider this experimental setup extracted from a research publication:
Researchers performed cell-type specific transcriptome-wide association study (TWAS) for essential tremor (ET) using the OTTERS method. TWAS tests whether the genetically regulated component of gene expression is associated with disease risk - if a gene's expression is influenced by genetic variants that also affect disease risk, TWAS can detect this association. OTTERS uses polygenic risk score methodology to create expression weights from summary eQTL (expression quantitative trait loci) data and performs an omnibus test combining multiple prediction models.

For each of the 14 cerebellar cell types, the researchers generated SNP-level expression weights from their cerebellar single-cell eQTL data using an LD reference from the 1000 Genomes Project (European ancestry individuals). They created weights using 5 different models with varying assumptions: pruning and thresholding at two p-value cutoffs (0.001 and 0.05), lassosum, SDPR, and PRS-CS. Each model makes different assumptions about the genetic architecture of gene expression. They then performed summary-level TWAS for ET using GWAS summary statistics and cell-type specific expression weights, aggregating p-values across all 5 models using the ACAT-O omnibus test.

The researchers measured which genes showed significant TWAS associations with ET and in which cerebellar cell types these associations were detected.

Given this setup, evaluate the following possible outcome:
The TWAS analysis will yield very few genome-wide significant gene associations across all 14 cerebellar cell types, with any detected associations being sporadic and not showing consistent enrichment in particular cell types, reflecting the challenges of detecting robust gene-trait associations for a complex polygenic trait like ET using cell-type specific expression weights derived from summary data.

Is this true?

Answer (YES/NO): NO